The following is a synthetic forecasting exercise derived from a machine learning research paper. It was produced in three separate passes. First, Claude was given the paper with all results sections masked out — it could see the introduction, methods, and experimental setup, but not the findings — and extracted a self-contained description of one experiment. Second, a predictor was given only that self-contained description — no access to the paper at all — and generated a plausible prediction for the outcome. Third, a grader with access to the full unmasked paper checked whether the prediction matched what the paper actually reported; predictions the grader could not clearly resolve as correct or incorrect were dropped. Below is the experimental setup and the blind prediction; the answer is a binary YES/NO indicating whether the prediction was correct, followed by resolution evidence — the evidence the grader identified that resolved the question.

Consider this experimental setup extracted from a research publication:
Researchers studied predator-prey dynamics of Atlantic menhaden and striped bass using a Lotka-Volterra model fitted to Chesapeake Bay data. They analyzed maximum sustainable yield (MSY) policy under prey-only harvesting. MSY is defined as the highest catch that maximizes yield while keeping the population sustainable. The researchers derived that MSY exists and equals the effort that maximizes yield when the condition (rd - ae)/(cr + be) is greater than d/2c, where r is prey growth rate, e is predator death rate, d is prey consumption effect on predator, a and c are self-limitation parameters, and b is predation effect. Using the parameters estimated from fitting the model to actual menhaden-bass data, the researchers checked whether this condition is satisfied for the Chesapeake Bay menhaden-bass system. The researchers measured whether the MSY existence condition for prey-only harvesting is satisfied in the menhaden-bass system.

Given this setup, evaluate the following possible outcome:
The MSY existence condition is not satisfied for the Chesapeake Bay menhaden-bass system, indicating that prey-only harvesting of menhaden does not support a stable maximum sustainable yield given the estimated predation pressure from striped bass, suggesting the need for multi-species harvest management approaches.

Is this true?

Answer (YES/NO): YES